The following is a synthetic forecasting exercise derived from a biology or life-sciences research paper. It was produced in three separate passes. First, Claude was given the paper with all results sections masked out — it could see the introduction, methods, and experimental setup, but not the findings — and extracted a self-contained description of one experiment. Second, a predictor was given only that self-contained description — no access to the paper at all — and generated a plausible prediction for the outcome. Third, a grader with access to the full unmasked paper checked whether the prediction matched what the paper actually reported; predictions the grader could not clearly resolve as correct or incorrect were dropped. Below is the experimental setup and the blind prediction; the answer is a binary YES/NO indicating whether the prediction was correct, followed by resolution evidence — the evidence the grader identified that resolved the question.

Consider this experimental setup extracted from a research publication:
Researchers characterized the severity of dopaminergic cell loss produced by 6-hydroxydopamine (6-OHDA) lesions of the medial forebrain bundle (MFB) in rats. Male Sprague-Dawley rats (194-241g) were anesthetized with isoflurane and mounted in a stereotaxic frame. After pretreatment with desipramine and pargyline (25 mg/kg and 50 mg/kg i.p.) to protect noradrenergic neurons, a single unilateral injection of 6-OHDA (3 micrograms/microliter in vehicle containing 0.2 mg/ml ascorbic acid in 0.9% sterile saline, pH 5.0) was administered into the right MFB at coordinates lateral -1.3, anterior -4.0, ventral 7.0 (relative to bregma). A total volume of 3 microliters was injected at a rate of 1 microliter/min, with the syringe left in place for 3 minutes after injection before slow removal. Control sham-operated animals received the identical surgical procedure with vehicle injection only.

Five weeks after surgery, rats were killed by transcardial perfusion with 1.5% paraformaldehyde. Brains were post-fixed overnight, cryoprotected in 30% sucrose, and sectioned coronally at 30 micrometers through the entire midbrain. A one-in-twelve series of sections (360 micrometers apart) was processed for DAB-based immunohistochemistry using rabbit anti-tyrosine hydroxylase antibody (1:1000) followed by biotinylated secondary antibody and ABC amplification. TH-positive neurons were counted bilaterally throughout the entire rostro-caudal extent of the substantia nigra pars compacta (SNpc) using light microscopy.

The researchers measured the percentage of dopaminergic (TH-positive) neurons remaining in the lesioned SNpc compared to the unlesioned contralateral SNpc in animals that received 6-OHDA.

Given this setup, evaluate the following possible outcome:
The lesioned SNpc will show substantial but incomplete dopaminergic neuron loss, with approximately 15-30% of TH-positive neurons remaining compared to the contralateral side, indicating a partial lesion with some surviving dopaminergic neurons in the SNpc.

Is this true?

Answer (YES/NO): NO